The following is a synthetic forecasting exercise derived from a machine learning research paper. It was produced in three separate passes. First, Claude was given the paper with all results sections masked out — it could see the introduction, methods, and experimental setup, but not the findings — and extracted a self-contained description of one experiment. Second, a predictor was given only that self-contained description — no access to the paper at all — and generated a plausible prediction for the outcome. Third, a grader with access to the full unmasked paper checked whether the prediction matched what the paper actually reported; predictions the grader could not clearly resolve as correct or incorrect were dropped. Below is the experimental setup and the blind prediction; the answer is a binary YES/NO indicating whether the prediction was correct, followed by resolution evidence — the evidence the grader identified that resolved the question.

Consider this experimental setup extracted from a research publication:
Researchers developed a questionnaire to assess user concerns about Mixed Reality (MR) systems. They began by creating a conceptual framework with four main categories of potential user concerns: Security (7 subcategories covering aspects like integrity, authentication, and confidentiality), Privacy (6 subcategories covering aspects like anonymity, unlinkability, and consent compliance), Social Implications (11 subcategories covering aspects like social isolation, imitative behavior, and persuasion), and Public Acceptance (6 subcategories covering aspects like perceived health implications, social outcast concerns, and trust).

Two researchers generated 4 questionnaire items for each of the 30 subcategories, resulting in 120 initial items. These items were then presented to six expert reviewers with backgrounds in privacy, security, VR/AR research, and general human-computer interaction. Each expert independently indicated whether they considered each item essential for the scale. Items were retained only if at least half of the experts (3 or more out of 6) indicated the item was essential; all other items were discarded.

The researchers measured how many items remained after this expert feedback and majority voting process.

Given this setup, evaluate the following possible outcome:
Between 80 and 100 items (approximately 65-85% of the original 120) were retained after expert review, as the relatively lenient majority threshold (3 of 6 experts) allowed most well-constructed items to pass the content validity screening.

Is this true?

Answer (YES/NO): NO